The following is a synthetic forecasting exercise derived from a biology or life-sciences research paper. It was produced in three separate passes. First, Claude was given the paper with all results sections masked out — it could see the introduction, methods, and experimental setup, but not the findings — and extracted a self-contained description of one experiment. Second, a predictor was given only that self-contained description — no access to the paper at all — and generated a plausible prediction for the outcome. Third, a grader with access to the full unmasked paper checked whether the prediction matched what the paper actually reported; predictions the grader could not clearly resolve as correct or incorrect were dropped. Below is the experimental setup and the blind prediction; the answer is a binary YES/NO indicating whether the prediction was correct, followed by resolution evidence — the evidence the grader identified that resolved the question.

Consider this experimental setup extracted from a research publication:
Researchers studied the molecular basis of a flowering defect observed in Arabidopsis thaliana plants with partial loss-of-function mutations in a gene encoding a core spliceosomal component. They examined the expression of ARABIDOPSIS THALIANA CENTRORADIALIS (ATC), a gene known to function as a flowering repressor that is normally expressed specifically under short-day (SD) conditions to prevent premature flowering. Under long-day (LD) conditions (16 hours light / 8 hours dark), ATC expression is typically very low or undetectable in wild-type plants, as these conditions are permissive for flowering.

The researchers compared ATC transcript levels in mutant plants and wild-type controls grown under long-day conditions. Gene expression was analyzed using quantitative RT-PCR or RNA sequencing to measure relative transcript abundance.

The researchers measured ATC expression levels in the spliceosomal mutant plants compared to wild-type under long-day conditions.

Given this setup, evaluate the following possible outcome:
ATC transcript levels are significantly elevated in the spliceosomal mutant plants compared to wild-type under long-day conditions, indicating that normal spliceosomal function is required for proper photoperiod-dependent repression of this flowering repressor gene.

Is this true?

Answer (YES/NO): YES